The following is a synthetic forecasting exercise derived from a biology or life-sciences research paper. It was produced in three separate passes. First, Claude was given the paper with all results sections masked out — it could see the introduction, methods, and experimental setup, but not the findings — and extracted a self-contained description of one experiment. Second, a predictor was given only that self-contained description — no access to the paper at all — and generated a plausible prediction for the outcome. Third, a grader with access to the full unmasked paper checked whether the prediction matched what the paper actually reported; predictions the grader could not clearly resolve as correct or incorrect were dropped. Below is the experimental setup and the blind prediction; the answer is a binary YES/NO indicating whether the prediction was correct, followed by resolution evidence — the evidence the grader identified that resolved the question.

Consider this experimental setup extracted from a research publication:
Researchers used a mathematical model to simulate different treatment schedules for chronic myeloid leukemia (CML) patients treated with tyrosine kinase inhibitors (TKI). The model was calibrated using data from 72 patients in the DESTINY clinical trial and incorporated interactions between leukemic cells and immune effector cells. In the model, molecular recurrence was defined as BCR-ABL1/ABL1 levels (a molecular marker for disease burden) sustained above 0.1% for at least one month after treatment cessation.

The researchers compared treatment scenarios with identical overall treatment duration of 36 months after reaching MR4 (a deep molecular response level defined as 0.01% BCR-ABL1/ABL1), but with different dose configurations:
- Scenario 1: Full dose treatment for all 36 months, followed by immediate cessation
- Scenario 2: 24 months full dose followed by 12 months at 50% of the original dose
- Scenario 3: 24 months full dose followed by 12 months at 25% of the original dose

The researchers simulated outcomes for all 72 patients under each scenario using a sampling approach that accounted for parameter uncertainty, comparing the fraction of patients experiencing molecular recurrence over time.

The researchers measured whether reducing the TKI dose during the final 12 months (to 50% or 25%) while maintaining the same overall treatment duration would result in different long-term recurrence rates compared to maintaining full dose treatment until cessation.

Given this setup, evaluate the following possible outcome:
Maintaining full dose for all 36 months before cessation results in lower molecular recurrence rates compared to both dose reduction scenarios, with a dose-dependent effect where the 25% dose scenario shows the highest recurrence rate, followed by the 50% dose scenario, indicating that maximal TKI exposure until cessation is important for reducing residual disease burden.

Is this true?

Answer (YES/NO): NO